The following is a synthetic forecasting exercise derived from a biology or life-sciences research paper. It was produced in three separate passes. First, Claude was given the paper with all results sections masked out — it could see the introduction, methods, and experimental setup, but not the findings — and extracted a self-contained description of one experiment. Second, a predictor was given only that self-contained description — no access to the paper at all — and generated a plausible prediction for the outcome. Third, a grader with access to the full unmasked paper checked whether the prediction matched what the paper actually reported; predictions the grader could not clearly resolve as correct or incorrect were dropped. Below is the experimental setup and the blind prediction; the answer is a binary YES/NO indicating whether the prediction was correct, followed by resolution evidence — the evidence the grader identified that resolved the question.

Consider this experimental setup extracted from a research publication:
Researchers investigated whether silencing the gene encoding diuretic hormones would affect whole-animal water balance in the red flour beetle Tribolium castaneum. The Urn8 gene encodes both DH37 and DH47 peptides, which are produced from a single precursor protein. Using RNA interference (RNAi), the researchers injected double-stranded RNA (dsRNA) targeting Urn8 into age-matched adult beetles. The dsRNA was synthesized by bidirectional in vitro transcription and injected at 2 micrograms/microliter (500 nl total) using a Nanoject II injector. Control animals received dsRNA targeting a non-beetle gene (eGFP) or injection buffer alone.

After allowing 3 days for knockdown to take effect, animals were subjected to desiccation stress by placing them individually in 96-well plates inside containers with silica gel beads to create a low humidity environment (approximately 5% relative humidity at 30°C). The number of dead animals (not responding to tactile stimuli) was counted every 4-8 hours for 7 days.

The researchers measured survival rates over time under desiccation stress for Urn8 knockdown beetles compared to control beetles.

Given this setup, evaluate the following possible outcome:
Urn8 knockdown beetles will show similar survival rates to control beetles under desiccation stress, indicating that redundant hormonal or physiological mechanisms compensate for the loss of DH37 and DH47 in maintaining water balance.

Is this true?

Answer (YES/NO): NO